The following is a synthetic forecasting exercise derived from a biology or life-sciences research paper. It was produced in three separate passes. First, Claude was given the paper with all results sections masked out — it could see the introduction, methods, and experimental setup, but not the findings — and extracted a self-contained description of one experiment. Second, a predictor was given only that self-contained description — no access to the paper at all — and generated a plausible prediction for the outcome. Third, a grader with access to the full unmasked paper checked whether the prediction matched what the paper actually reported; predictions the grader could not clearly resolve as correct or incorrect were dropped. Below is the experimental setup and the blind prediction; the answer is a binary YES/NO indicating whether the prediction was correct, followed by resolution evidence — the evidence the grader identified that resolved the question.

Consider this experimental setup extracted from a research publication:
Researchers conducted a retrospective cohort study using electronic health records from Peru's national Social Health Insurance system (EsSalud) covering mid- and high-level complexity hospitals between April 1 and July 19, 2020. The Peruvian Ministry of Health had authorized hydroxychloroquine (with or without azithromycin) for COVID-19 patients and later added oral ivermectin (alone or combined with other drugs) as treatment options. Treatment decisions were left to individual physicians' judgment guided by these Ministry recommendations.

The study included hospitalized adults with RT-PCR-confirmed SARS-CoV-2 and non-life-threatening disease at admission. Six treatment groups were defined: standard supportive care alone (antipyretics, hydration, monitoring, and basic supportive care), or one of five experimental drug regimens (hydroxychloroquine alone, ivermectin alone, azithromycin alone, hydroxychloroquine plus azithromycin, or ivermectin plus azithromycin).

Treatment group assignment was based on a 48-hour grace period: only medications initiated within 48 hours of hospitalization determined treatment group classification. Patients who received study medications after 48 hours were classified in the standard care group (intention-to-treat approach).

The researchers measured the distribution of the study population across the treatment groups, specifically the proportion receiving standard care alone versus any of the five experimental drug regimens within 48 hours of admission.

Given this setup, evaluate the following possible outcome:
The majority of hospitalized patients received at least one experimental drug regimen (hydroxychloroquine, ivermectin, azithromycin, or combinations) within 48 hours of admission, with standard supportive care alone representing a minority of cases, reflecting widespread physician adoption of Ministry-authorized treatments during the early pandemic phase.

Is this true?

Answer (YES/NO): YES